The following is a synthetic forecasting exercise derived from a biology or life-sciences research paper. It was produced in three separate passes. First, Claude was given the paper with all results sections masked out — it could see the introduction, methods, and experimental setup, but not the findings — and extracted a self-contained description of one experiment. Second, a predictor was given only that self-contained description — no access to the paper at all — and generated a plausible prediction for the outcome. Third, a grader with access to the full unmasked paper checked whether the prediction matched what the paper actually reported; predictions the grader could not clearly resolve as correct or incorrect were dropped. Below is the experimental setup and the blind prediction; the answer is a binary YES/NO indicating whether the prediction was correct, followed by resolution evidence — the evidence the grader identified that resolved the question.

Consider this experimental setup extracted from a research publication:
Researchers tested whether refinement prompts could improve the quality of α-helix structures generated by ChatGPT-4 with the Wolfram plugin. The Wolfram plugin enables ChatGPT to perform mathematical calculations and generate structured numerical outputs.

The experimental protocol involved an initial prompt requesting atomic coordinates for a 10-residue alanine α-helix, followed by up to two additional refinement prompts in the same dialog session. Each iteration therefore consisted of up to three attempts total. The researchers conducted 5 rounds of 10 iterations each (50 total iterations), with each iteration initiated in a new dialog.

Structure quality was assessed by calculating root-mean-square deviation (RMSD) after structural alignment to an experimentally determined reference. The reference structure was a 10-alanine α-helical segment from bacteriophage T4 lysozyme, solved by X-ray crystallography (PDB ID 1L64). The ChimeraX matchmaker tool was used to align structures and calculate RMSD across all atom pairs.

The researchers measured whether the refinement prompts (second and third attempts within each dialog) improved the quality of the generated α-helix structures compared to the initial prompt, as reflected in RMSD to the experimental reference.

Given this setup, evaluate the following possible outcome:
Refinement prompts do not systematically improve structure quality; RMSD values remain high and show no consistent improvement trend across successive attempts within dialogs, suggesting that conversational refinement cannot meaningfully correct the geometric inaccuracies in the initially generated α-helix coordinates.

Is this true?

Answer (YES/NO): NO